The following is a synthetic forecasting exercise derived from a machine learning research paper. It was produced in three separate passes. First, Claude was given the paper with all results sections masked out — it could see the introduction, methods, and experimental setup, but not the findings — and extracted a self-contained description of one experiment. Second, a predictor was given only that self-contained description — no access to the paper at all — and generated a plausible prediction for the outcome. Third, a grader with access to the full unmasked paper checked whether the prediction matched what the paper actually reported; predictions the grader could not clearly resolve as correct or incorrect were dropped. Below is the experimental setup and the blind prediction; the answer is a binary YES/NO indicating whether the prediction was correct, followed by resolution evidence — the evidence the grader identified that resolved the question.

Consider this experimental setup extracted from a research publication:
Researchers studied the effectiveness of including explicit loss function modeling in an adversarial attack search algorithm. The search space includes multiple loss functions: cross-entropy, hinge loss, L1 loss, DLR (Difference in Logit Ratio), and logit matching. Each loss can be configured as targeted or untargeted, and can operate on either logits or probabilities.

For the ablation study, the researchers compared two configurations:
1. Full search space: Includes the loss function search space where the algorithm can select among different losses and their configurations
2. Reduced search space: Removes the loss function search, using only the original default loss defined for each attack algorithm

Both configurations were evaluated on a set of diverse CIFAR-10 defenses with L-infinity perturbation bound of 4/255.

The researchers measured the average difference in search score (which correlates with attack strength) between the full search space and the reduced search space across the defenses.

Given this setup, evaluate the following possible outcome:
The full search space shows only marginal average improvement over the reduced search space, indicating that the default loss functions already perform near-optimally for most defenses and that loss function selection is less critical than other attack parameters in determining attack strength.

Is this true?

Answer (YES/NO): NO